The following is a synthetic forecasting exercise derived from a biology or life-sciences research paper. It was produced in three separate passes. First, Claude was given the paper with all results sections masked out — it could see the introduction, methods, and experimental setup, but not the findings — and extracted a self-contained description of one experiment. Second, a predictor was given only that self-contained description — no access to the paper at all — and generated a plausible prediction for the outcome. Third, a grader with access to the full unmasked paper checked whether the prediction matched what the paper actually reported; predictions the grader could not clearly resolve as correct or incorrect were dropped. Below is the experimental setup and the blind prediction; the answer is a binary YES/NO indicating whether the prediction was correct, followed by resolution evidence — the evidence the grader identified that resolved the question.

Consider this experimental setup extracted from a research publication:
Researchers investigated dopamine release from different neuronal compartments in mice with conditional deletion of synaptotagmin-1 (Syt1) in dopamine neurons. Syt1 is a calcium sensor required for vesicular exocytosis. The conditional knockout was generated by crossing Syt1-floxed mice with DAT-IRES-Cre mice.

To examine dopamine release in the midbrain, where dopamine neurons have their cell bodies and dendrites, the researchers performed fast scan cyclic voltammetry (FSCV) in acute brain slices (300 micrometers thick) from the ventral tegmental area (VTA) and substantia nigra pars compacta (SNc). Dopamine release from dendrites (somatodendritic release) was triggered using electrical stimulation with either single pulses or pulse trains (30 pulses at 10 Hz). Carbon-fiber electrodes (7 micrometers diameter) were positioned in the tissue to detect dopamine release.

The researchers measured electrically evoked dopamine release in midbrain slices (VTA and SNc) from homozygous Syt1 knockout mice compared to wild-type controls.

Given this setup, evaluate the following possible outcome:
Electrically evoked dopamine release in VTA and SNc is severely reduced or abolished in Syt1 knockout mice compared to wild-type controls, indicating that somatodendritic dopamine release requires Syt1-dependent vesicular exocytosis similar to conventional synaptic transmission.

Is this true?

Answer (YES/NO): NO